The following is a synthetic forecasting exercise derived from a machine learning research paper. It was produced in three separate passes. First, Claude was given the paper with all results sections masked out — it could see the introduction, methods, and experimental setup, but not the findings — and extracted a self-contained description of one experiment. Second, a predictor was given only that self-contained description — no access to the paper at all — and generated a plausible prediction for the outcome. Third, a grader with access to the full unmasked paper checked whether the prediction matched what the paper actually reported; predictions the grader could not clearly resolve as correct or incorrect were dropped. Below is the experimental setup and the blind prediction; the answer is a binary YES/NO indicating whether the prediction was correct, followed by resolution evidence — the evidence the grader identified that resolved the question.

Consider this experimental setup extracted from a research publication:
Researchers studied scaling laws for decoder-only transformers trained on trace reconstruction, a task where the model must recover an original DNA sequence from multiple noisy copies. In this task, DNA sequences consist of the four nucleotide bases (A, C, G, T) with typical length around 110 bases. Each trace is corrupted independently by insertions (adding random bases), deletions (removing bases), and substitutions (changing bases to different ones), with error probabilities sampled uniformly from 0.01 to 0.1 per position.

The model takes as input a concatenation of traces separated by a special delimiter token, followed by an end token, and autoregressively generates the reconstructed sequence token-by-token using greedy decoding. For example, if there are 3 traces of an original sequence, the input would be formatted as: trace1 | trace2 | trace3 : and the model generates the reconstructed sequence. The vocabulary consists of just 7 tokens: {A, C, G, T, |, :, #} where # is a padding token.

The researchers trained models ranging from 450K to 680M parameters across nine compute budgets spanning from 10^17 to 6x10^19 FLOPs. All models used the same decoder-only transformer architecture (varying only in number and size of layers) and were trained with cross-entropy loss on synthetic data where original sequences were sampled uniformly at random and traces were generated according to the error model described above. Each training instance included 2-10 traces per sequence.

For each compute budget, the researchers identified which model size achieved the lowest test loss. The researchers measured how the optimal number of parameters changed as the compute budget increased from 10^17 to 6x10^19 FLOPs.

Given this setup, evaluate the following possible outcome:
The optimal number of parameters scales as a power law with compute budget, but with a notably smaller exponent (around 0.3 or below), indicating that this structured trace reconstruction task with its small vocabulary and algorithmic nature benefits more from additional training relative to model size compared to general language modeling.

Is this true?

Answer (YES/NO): NO